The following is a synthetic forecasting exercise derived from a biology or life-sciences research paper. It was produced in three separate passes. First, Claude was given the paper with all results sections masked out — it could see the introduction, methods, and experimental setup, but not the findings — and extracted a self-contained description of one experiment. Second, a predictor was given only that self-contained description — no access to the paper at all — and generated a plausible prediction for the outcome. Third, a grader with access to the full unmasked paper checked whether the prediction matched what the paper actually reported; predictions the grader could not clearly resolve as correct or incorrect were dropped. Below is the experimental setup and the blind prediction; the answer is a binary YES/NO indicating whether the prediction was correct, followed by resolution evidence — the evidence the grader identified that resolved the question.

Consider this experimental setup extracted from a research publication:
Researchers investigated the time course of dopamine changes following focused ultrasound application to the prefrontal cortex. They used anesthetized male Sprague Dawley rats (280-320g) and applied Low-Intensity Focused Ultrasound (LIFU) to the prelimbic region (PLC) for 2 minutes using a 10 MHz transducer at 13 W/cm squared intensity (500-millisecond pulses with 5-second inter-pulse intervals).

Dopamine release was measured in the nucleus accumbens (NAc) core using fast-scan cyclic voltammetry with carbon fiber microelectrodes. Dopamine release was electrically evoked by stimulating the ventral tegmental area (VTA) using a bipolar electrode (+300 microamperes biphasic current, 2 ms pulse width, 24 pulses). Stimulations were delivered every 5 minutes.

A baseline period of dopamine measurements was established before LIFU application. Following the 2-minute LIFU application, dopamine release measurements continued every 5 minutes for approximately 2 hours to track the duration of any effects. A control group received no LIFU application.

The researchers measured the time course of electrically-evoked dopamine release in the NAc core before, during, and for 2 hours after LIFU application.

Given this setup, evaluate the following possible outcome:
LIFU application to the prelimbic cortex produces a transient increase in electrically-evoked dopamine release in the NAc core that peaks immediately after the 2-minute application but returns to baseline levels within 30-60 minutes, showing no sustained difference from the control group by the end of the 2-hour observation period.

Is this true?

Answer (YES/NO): NO